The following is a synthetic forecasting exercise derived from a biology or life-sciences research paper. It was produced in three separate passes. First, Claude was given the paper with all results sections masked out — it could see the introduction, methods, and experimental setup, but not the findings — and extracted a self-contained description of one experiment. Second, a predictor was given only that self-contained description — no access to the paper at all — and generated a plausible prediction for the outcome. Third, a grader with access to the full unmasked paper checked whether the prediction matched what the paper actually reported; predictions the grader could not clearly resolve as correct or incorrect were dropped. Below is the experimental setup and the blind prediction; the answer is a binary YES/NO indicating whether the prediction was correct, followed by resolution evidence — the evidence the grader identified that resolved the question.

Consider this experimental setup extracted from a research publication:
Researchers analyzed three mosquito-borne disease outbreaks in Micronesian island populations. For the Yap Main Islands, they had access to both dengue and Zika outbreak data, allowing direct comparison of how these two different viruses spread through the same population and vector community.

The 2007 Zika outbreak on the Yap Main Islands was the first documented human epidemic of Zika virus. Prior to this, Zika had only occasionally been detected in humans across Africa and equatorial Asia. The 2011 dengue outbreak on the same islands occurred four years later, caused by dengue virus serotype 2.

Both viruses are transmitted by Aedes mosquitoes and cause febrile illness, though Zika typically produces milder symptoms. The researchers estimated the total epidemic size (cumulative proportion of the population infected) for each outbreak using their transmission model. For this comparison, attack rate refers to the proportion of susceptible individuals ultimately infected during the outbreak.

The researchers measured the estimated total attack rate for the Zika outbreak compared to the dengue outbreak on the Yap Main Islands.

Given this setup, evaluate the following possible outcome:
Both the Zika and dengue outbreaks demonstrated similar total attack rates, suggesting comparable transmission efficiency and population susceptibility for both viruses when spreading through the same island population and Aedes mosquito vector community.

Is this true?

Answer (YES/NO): NO